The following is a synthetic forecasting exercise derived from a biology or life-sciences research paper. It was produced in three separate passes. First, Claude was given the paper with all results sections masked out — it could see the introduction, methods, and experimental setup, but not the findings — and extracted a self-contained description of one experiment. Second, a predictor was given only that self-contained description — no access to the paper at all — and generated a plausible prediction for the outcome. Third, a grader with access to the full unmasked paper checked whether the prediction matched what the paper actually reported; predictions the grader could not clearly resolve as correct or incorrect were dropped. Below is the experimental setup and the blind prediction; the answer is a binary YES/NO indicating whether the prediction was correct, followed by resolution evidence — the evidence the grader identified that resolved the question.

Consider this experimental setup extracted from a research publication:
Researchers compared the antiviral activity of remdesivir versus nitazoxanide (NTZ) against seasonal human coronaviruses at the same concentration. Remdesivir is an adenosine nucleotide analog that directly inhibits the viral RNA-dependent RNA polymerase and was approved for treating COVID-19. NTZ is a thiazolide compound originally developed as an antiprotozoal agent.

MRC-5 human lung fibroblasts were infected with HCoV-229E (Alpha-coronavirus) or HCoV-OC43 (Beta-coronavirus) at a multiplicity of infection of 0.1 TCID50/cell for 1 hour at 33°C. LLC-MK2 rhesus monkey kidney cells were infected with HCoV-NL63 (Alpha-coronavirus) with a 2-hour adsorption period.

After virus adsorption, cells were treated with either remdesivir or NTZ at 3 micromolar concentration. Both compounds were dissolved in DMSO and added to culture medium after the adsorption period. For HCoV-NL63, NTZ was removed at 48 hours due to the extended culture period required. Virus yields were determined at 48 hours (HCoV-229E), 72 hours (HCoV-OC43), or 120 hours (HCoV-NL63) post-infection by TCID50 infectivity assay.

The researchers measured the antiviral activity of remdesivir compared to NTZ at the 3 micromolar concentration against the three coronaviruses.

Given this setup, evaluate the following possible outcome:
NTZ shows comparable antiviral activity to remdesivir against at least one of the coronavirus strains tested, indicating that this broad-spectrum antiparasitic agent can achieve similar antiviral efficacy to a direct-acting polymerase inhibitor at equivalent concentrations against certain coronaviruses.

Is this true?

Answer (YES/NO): YES